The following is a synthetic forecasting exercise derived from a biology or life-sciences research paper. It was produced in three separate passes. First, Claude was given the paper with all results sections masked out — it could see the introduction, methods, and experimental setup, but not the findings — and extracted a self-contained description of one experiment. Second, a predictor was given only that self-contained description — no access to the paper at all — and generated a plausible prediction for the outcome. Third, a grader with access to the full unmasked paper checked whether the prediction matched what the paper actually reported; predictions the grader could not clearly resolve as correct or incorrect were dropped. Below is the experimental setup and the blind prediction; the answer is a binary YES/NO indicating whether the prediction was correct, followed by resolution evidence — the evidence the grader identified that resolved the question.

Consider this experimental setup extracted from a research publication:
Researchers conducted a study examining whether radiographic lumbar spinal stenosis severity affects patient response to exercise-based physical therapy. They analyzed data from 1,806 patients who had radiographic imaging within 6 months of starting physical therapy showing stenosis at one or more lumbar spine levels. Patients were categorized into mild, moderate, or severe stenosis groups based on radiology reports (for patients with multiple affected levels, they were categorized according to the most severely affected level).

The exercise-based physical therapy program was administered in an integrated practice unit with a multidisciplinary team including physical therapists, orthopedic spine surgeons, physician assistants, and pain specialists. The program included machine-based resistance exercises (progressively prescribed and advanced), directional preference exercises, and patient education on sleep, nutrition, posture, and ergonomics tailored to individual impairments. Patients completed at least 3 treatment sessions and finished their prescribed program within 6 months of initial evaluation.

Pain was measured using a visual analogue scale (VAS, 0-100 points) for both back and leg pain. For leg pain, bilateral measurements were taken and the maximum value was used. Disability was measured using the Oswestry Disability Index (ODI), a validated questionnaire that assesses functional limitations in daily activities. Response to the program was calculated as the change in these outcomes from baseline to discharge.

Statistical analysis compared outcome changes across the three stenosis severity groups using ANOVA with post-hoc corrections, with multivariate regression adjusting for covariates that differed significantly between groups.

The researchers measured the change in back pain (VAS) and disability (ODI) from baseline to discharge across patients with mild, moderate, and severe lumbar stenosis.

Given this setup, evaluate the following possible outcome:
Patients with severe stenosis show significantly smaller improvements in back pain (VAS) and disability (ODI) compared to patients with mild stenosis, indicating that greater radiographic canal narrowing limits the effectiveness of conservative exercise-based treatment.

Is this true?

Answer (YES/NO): NO